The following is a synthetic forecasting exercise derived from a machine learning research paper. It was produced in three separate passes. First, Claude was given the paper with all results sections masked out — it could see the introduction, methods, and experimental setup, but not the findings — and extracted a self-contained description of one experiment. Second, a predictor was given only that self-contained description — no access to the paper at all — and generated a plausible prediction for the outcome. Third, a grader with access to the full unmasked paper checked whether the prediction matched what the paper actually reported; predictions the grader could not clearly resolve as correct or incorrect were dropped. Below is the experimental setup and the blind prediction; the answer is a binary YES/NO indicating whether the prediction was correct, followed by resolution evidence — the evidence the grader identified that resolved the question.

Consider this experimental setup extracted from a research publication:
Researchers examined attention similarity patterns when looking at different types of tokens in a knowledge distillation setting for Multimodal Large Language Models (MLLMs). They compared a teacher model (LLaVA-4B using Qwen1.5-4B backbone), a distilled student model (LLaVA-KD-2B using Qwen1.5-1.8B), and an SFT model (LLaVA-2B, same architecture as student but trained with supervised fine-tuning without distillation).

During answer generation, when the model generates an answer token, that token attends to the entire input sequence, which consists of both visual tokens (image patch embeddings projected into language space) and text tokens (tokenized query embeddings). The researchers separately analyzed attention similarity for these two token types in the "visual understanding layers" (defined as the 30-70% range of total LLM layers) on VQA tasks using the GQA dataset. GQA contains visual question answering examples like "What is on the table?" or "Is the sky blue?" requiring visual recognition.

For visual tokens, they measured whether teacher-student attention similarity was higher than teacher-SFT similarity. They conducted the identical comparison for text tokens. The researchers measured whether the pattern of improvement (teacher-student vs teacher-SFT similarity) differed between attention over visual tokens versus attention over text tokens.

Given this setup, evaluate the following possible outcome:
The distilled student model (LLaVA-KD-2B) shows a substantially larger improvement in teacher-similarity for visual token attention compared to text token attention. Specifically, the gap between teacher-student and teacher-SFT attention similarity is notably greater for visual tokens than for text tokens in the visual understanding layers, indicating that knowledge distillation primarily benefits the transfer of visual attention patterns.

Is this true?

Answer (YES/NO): YES